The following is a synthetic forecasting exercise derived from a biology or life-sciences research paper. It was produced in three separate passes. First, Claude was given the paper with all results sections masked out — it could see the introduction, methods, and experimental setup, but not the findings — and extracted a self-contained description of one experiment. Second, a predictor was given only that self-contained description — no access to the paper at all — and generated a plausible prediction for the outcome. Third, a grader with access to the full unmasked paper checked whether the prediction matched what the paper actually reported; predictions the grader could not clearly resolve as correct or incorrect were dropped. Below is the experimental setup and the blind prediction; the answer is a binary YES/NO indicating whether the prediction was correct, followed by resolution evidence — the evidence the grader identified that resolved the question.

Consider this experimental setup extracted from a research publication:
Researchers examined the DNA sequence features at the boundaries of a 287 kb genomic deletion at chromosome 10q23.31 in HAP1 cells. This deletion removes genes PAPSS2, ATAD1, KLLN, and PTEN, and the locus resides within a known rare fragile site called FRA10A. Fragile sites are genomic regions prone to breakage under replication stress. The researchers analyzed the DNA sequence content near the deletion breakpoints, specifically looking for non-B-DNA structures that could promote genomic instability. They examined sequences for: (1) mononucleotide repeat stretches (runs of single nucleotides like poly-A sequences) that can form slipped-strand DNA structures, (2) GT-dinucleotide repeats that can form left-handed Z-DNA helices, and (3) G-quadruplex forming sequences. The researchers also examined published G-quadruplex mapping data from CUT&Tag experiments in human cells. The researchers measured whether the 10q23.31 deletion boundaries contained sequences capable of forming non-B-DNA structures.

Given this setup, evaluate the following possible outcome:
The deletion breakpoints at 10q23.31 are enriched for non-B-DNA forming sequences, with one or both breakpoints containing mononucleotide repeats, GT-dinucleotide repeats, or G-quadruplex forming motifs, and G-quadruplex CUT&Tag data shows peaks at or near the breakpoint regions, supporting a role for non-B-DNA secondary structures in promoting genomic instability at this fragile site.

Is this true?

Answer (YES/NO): NO